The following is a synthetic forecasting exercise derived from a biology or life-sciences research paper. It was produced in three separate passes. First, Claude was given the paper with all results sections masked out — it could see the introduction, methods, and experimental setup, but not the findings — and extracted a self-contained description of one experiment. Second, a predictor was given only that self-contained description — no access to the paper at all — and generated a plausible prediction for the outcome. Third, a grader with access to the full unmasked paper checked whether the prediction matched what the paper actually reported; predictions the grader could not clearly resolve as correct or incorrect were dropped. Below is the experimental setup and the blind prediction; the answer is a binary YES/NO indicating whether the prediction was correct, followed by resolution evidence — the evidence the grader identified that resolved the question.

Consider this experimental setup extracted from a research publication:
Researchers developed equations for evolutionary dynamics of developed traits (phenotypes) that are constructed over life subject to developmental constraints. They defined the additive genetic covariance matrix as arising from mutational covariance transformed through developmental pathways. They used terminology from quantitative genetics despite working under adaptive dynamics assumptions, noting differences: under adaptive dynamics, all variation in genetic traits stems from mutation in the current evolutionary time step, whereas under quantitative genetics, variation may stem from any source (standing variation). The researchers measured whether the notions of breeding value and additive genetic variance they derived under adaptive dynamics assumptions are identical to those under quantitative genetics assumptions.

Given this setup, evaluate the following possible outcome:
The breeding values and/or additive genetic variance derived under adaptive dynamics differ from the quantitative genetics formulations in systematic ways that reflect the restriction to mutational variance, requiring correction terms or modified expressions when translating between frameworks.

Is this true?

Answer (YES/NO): NO